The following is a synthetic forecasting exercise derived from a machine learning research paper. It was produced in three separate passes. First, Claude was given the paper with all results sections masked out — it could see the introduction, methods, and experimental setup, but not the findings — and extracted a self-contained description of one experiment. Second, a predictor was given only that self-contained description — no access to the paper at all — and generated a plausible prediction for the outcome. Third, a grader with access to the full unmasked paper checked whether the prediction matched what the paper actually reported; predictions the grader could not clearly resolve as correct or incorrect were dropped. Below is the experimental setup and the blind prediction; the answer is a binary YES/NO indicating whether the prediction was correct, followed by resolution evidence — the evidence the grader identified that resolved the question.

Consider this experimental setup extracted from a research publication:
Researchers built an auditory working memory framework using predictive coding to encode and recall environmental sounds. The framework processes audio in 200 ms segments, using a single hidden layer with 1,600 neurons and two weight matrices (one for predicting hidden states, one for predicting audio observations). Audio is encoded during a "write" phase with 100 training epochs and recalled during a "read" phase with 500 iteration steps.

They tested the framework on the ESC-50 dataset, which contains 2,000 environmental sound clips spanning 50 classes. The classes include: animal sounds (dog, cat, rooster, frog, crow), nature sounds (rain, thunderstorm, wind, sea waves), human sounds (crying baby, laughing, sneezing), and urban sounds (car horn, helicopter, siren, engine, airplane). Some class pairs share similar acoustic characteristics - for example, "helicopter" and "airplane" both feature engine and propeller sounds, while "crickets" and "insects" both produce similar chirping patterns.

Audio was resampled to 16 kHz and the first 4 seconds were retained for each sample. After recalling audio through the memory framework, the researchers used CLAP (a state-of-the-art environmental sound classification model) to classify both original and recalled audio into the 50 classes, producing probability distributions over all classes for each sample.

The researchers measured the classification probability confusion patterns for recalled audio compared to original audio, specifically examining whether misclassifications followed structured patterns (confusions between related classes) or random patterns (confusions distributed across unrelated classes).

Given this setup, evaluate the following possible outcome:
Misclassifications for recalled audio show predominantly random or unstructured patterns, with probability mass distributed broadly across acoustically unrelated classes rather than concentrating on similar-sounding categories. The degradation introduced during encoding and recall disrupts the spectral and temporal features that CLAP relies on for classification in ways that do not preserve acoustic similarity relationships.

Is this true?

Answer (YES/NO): YES